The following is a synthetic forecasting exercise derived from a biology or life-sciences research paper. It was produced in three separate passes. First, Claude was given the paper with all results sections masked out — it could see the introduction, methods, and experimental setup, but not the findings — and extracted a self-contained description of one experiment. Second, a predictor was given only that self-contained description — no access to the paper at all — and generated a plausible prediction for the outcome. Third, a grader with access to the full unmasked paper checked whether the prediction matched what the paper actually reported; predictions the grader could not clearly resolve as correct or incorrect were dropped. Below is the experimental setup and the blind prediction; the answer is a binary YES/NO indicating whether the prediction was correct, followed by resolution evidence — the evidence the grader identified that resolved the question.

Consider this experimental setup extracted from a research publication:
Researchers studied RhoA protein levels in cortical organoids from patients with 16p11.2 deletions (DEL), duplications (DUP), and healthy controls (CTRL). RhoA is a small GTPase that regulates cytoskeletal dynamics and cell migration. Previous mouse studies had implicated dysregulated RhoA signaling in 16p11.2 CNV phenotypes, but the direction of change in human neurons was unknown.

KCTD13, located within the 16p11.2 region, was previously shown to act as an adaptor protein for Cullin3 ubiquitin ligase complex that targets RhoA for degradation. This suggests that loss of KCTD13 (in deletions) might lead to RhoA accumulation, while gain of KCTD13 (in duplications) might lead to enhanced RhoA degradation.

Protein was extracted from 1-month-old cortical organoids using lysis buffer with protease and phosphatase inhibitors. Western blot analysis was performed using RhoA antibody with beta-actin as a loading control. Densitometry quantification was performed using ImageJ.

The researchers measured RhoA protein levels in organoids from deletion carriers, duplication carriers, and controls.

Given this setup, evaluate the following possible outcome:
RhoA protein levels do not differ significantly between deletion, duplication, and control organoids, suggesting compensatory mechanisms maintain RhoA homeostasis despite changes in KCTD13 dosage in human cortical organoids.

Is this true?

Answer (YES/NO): NO